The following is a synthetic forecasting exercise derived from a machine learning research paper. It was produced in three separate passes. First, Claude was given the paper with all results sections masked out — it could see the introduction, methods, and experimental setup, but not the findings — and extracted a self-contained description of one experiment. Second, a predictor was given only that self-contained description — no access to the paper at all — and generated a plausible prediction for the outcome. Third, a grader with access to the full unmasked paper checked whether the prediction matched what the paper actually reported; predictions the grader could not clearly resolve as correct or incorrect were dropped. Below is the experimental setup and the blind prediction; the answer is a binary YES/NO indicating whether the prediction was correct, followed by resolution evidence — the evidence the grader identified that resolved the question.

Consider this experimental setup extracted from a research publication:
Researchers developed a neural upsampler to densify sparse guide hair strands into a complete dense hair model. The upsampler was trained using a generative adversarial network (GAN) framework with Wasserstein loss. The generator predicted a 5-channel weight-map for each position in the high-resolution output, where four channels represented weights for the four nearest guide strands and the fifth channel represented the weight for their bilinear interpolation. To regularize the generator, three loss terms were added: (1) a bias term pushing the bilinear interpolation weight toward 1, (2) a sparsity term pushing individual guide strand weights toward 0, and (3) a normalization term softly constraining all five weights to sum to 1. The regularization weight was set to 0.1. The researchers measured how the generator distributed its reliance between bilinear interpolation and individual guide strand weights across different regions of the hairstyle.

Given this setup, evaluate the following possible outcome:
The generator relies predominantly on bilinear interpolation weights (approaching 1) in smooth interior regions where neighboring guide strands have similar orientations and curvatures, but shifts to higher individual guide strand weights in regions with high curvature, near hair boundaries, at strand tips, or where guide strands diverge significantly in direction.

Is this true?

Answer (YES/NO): YES